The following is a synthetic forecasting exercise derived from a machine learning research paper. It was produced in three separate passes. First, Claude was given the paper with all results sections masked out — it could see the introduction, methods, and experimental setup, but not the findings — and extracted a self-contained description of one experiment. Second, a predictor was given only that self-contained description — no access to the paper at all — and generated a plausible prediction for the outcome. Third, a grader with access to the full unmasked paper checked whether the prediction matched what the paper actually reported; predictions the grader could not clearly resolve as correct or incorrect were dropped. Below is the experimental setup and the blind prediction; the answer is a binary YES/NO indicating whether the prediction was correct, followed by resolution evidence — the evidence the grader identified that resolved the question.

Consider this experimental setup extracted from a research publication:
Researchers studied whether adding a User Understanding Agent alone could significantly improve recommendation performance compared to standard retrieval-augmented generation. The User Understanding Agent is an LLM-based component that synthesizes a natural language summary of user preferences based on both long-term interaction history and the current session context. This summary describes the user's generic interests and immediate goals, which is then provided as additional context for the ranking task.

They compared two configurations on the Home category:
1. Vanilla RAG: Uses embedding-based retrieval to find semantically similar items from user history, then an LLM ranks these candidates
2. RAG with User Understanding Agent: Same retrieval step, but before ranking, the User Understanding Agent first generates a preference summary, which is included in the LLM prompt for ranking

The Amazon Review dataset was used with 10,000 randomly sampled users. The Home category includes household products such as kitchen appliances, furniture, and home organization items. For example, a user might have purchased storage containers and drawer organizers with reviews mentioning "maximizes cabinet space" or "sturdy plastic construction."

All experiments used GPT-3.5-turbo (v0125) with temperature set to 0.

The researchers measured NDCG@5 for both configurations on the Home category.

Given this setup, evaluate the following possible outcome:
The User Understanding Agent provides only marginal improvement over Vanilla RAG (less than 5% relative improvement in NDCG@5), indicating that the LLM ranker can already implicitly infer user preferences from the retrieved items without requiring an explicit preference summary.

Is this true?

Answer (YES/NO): NO